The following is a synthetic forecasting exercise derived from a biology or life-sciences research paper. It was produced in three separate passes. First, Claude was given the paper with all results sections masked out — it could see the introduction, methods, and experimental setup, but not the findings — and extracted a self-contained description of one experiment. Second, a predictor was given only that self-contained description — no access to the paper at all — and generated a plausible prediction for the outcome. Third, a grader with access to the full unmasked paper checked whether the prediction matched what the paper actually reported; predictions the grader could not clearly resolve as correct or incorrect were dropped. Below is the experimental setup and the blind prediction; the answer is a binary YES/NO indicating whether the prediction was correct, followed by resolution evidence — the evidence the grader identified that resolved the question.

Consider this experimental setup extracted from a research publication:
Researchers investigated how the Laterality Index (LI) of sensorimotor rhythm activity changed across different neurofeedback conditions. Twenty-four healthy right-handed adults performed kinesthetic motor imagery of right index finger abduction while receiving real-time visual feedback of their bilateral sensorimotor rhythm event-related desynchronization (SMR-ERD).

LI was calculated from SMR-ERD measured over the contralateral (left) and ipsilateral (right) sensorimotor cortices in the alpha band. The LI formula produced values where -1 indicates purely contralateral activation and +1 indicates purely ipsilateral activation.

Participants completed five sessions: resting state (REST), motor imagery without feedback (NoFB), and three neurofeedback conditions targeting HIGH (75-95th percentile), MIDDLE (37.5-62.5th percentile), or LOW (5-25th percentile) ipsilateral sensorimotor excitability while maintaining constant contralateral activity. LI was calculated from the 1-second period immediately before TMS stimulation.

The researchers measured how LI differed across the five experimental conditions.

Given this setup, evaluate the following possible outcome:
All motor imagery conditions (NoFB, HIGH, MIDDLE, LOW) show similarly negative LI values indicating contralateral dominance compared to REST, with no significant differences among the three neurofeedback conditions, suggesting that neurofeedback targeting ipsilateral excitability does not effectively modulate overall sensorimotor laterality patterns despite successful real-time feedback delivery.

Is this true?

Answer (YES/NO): NO